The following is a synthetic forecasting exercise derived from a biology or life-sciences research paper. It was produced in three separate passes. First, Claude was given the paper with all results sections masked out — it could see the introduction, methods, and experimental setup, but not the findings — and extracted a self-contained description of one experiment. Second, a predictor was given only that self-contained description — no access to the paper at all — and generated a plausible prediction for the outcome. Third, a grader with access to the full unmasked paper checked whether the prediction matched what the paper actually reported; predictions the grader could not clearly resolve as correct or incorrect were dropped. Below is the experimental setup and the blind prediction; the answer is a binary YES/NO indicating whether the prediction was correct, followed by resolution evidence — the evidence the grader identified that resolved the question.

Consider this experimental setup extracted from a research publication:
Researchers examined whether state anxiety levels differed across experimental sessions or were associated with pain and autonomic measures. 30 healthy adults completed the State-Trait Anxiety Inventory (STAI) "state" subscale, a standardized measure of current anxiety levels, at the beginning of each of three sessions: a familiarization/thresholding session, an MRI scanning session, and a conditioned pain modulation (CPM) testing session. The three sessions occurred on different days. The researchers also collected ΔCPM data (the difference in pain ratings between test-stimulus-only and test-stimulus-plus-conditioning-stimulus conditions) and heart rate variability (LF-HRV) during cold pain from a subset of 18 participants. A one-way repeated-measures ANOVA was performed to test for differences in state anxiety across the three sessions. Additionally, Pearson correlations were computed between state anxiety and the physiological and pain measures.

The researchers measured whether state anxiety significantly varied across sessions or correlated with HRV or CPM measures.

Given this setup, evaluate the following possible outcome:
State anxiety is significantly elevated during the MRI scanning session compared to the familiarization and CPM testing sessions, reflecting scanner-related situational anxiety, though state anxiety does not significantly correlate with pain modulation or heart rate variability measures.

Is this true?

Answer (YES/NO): NO